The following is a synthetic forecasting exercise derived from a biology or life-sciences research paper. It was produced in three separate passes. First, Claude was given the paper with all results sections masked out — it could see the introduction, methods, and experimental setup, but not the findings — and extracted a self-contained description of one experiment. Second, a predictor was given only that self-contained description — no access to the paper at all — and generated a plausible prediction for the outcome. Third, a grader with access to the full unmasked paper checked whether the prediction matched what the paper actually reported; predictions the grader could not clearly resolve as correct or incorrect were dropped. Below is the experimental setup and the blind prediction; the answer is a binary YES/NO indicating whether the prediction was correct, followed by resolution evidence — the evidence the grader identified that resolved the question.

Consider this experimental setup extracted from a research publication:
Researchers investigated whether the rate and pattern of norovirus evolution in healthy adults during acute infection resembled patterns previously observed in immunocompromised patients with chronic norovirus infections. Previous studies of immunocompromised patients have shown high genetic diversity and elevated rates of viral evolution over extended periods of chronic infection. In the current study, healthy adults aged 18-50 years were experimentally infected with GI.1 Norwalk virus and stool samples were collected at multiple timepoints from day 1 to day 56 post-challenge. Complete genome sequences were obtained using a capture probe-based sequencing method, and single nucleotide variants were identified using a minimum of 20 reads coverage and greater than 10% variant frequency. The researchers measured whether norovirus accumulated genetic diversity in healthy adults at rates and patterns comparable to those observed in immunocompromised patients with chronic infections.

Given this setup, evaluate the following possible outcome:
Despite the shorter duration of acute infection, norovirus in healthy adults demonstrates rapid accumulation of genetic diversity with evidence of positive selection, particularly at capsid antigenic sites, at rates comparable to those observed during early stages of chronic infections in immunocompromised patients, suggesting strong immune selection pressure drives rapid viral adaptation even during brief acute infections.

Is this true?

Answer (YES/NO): NO